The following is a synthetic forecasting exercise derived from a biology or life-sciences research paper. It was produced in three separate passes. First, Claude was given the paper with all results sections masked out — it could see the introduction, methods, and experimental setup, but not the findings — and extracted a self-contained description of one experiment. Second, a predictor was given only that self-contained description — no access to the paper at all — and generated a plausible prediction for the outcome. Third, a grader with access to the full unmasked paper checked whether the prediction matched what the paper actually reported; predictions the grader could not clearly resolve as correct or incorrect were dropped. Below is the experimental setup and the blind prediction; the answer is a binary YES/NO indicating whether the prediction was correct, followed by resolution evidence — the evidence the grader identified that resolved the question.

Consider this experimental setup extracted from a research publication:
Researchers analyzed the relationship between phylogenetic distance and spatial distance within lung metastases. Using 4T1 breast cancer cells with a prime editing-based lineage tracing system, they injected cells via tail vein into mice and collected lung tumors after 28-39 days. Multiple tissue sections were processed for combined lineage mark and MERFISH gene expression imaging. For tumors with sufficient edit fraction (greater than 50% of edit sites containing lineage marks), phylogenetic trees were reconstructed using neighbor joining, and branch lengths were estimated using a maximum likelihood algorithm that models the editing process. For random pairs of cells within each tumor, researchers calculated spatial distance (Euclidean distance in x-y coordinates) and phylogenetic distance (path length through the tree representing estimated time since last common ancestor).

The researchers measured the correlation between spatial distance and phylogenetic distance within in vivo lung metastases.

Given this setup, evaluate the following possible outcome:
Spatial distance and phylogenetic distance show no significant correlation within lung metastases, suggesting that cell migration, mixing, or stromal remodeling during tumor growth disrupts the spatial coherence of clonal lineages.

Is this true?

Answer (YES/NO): NO